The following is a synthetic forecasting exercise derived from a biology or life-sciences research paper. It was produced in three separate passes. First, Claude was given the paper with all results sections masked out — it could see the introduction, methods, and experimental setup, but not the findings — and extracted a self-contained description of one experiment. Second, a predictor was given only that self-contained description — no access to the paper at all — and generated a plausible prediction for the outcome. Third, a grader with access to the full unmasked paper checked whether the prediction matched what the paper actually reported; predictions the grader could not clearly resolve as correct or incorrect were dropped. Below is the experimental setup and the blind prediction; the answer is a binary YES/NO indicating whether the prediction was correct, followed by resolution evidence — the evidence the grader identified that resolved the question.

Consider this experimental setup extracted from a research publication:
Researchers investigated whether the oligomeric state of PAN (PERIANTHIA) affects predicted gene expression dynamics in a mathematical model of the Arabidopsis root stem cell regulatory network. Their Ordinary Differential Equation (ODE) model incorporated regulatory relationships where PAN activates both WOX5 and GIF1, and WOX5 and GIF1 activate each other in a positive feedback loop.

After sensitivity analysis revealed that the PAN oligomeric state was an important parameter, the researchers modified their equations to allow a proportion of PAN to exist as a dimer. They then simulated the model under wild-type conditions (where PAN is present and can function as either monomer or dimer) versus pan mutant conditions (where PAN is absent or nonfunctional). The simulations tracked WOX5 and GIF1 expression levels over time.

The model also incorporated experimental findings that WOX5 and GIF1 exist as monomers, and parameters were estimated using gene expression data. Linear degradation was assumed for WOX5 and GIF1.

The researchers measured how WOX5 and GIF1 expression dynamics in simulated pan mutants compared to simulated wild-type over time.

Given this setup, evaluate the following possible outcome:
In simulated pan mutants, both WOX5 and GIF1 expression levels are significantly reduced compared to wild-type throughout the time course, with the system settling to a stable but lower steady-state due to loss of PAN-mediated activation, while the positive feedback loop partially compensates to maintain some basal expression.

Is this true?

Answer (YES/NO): NO